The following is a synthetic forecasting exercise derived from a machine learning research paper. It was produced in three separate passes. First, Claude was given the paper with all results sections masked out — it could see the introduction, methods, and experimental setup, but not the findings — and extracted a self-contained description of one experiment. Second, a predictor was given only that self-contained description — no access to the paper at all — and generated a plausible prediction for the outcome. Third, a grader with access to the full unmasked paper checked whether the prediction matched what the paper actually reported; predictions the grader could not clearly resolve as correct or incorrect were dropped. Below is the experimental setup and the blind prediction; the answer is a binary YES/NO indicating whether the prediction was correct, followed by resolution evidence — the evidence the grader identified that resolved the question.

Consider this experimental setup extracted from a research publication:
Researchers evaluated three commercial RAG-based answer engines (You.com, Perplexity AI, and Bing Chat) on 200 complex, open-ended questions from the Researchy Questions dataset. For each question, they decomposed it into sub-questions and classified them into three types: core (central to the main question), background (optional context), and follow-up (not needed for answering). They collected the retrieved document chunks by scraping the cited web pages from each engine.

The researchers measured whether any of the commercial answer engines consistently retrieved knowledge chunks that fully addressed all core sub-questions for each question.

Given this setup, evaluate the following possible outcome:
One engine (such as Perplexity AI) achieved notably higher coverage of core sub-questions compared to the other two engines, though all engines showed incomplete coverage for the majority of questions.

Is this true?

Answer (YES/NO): NO